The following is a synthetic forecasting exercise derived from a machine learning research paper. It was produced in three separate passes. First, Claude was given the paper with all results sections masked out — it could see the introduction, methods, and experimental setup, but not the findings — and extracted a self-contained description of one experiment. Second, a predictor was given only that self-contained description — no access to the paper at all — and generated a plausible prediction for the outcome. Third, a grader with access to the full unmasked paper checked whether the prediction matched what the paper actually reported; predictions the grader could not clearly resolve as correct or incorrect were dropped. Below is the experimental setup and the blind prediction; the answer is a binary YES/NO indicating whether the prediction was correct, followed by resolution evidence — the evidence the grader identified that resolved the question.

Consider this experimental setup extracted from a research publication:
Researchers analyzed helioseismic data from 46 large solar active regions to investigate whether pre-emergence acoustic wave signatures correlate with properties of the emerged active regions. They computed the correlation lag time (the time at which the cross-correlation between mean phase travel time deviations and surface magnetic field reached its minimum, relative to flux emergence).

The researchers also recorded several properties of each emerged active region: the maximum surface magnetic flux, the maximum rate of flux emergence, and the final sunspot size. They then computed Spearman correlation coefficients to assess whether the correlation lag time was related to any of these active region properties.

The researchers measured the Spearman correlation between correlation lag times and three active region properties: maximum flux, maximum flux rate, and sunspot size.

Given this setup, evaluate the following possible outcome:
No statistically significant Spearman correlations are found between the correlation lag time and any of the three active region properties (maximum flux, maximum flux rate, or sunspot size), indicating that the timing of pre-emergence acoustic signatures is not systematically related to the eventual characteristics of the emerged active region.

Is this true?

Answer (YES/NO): NO